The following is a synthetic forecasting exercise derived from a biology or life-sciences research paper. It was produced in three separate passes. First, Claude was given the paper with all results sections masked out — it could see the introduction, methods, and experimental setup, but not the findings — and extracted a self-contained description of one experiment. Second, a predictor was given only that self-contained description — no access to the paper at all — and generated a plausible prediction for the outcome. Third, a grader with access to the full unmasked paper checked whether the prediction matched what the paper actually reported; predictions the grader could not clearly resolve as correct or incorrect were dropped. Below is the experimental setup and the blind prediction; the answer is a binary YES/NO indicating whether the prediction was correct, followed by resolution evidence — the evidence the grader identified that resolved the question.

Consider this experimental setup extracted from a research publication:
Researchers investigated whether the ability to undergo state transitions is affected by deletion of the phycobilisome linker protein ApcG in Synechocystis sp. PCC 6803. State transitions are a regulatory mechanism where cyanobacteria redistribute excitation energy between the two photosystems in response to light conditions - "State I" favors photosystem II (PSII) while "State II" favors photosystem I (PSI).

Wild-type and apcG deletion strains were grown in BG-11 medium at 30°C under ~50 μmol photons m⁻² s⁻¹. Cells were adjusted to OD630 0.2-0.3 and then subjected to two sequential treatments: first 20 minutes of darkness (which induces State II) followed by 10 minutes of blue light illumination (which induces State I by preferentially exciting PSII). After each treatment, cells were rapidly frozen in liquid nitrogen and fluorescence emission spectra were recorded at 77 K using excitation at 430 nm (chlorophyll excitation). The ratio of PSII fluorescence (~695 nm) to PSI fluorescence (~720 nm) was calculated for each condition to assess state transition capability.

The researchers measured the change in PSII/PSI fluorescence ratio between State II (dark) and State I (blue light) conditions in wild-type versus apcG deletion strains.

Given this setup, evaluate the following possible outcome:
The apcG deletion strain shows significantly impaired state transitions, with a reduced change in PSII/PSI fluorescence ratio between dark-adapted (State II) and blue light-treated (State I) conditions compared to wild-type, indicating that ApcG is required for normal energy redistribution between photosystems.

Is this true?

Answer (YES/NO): NO